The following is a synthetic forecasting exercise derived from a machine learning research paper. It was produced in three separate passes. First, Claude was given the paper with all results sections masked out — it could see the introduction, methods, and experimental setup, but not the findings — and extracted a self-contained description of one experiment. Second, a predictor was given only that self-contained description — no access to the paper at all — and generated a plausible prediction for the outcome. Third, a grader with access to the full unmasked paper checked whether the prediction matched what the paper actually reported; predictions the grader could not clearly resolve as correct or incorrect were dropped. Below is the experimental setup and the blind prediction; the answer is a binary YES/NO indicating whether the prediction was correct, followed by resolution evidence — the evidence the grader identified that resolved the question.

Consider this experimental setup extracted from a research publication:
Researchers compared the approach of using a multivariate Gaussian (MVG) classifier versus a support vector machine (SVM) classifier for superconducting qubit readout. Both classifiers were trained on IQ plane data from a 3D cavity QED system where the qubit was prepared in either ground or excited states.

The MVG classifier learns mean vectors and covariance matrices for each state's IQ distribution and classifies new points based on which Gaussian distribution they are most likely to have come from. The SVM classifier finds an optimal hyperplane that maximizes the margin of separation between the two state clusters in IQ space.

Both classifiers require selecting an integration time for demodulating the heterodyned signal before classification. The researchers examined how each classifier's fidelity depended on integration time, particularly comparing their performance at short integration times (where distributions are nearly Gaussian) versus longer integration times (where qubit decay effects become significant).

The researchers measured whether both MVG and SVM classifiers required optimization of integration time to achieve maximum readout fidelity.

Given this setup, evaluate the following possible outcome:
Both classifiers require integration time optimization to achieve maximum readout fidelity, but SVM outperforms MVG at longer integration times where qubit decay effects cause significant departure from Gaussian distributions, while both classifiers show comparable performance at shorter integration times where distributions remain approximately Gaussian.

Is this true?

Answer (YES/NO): NO